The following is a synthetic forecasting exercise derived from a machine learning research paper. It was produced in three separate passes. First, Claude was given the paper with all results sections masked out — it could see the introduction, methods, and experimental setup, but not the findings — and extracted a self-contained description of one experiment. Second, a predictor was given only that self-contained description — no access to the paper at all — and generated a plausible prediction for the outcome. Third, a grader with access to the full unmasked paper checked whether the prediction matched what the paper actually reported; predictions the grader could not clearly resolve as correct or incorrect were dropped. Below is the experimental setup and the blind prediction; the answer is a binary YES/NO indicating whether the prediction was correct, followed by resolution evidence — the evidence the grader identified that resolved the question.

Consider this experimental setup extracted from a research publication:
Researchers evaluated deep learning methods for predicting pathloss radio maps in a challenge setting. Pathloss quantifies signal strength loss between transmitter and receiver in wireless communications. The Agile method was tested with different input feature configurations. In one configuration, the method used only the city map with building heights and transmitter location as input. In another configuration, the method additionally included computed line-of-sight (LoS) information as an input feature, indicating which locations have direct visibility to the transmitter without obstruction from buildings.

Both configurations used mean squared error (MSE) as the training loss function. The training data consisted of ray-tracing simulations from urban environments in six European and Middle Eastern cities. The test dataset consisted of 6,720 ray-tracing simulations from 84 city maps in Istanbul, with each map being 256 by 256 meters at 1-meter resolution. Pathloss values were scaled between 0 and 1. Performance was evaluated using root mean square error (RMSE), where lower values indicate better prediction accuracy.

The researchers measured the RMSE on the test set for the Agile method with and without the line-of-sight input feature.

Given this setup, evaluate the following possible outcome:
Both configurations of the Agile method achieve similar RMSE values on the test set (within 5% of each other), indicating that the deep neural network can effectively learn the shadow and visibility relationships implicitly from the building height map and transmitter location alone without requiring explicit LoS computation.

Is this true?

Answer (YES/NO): NO